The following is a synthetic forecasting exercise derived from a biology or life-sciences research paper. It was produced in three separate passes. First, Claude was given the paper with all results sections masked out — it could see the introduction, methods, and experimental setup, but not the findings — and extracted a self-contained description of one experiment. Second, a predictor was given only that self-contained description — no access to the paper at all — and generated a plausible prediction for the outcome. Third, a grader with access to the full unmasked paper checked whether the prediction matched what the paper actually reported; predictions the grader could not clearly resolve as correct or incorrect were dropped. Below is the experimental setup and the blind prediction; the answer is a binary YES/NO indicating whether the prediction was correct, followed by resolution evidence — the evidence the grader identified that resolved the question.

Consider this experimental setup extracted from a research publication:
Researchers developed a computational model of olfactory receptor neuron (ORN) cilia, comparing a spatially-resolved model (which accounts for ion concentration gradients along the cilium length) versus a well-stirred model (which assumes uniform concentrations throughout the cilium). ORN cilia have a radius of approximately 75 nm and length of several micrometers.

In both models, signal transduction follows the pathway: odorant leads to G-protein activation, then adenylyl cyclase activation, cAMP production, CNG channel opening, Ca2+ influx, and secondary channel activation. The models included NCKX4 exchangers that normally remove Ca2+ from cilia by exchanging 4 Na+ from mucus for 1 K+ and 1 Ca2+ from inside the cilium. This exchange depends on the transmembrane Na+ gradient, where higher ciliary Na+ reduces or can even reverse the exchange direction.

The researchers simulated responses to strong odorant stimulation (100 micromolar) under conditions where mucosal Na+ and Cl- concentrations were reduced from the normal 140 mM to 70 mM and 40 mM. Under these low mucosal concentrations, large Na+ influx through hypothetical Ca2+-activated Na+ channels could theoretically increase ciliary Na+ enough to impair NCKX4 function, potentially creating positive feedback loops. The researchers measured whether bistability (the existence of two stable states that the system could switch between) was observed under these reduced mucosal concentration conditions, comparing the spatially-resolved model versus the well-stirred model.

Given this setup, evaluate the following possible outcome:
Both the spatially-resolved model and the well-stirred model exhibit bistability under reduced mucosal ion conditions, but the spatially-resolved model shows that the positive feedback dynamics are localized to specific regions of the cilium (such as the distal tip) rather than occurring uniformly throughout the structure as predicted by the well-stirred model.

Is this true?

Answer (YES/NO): NO